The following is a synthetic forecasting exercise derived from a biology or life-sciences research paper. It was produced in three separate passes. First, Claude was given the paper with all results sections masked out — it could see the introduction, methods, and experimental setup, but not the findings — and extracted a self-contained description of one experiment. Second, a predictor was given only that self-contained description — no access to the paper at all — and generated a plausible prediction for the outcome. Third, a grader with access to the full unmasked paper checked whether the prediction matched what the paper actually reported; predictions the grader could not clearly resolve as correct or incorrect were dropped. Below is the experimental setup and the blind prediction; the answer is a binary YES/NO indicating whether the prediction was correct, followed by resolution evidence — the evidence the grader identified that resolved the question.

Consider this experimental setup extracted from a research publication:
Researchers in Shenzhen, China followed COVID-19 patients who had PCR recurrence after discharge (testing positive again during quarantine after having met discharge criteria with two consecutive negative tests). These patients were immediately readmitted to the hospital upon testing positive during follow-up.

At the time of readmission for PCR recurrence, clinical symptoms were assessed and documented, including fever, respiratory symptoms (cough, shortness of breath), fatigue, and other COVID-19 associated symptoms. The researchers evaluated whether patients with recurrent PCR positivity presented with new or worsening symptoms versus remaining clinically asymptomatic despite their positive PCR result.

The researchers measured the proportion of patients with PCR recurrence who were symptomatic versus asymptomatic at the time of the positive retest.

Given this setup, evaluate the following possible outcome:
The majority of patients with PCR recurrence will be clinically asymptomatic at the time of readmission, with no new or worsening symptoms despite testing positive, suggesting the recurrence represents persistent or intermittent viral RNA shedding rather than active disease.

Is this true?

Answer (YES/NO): NO